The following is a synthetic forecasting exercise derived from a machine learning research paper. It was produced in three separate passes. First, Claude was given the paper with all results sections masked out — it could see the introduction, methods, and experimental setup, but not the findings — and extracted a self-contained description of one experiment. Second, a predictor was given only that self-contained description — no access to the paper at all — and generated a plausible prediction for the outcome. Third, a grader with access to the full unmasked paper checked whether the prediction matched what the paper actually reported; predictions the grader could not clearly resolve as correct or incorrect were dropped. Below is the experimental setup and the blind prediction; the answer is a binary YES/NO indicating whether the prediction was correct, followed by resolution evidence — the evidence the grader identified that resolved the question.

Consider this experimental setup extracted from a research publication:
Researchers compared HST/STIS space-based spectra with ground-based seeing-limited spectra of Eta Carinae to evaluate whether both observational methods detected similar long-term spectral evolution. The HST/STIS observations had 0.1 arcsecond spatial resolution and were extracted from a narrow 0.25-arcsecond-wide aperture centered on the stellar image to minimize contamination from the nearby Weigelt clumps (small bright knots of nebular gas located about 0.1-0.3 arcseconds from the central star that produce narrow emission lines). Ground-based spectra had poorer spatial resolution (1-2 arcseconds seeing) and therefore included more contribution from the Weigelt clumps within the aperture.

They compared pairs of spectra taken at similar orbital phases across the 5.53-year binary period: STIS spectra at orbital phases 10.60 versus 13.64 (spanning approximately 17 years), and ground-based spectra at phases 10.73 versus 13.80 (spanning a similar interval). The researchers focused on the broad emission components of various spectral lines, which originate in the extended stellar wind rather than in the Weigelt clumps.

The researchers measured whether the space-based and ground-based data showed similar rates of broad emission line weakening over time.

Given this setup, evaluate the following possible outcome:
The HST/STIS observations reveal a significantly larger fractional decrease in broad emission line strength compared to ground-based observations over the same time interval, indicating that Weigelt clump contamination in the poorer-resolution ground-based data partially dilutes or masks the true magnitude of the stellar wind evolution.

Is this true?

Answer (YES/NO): NO